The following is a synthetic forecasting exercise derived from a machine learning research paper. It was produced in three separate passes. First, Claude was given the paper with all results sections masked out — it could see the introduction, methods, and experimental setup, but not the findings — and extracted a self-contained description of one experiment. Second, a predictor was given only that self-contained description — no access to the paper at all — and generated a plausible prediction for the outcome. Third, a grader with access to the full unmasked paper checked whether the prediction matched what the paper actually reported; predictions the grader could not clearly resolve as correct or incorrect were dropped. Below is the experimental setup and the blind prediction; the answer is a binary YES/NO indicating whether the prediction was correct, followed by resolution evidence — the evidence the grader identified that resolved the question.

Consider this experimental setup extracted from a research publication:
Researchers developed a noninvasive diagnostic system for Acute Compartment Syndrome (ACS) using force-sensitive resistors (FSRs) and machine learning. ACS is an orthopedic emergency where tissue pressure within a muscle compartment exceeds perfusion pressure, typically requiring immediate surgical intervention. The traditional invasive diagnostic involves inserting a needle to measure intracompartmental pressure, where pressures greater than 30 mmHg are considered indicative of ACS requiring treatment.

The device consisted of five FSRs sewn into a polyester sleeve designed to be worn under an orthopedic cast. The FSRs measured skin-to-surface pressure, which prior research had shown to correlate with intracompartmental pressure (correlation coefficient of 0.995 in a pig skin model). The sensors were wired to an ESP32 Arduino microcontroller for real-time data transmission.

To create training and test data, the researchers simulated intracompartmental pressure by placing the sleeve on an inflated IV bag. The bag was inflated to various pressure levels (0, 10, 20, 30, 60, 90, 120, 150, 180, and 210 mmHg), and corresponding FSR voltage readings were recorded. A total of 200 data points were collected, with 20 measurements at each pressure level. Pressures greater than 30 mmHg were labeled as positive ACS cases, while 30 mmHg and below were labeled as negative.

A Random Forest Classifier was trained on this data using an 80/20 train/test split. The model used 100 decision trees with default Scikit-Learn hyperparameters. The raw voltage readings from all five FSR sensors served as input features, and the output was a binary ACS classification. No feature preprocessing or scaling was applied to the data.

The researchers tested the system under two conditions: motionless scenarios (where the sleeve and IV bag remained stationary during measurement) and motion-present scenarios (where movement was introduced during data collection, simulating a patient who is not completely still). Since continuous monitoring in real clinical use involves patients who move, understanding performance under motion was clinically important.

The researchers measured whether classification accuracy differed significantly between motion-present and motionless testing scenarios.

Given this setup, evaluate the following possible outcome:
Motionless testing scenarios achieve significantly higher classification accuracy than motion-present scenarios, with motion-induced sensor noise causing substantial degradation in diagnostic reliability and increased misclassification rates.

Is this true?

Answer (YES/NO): NO